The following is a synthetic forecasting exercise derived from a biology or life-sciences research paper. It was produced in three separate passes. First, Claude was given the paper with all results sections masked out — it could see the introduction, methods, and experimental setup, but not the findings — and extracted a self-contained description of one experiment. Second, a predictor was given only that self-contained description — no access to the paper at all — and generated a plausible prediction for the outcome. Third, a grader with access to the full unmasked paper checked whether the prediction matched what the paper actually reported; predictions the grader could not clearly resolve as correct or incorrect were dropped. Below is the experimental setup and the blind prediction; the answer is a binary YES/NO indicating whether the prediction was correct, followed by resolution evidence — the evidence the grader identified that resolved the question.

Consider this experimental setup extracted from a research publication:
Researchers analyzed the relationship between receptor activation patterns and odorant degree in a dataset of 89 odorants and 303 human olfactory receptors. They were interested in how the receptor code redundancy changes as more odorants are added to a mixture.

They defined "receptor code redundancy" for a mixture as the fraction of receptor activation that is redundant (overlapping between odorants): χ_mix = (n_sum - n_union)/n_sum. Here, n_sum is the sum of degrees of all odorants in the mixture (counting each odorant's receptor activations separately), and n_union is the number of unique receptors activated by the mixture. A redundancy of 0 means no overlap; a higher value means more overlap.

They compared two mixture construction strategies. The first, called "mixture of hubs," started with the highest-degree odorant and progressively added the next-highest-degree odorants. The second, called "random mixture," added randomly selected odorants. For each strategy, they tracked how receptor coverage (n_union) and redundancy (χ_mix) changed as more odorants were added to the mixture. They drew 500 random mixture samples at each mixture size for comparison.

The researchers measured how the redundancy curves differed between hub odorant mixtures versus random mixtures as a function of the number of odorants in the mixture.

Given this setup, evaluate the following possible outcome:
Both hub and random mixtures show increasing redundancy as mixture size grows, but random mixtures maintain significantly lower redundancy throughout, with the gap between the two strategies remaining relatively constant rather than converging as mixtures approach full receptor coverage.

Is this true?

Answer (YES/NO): NO